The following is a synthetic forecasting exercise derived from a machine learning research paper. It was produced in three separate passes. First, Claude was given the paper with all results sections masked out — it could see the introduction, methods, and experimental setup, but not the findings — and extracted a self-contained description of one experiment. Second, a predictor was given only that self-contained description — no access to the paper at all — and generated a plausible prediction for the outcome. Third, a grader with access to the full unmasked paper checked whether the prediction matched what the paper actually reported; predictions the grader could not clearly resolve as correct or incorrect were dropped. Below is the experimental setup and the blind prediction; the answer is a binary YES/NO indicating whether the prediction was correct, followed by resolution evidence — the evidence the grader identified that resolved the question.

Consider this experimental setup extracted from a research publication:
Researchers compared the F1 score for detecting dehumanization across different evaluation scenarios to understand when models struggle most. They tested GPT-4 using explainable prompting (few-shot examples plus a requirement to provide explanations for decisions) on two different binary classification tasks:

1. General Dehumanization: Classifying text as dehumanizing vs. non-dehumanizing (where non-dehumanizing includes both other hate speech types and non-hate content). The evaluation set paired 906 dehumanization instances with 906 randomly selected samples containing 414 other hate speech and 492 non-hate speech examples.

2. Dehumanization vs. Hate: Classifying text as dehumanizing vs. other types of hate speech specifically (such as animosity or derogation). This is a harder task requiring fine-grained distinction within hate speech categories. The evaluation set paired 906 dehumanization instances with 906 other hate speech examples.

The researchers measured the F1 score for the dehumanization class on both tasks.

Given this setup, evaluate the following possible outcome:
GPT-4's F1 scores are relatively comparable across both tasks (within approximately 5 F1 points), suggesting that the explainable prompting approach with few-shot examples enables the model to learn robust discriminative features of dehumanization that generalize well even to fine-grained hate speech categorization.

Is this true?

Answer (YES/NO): NO